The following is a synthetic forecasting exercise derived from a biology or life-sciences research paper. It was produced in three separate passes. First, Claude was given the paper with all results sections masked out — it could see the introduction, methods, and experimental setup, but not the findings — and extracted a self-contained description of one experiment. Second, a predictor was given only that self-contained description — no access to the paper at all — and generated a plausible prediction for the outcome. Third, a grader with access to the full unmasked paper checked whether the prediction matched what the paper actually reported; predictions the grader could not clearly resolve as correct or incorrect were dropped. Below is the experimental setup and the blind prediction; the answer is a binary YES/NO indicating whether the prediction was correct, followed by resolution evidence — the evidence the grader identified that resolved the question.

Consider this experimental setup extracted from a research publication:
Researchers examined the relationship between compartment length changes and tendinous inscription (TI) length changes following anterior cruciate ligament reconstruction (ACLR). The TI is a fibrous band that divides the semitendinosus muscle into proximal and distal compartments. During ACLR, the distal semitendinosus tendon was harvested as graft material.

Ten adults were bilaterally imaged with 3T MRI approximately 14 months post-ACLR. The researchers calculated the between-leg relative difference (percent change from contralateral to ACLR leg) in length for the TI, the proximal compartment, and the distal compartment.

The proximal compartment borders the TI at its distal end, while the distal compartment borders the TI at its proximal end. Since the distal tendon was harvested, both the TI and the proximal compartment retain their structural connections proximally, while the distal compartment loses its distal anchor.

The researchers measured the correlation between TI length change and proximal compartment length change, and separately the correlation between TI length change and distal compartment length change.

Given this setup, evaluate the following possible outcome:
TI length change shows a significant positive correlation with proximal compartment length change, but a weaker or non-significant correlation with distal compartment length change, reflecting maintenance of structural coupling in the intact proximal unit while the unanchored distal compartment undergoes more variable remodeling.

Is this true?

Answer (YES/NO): YES